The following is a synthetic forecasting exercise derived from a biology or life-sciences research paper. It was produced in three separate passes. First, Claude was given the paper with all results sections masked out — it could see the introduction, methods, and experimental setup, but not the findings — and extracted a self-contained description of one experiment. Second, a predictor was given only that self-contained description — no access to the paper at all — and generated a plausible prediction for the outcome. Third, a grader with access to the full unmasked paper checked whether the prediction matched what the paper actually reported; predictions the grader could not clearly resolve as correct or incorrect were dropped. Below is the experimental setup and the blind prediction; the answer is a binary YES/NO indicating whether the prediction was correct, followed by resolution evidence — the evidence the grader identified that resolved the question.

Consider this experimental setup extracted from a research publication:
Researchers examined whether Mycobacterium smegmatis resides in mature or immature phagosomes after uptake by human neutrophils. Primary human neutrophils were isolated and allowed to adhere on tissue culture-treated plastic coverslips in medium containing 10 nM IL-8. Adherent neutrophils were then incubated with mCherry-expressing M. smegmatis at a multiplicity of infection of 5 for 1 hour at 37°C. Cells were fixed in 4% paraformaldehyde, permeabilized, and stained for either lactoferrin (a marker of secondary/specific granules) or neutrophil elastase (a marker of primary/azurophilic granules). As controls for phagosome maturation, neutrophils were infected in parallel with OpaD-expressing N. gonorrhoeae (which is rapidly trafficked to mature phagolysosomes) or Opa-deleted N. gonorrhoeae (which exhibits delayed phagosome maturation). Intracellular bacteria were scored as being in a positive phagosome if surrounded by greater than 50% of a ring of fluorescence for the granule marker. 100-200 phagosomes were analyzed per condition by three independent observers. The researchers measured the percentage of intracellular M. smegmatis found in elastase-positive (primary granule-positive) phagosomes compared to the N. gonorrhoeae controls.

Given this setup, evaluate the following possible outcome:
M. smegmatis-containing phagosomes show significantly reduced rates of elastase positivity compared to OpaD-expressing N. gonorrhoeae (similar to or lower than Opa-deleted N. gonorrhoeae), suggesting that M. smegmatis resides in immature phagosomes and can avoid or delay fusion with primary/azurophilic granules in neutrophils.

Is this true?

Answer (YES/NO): YES